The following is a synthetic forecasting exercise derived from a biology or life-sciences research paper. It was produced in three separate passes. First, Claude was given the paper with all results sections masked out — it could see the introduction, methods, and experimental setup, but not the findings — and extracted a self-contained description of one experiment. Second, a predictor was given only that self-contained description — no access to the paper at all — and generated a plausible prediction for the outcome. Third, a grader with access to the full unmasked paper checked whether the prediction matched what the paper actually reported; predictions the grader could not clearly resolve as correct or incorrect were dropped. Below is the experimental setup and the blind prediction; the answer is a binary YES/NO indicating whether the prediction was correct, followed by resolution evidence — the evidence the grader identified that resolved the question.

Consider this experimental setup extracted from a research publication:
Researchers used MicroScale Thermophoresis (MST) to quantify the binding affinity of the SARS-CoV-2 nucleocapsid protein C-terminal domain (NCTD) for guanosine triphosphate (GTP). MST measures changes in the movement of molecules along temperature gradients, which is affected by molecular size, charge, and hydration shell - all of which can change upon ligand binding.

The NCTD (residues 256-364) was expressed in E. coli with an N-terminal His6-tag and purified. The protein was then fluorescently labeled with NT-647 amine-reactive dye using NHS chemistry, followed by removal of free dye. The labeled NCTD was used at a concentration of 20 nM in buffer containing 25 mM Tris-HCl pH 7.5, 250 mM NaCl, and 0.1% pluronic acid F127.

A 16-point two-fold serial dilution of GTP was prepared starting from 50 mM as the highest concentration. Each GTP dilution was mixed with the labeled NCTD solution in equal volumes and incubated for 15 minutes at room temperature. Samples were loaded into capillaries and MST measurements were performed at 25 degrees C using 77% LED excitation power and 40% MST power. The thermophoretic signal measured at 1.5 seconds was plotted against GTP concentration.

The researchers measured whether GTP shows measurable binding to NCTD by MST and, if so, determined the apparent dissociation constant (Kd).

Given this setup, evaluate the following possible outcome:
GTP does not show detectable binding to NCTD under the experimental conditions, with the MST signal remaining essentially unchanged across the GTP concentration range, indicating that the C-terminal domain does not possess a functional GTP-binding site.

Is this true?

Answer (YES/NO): NO